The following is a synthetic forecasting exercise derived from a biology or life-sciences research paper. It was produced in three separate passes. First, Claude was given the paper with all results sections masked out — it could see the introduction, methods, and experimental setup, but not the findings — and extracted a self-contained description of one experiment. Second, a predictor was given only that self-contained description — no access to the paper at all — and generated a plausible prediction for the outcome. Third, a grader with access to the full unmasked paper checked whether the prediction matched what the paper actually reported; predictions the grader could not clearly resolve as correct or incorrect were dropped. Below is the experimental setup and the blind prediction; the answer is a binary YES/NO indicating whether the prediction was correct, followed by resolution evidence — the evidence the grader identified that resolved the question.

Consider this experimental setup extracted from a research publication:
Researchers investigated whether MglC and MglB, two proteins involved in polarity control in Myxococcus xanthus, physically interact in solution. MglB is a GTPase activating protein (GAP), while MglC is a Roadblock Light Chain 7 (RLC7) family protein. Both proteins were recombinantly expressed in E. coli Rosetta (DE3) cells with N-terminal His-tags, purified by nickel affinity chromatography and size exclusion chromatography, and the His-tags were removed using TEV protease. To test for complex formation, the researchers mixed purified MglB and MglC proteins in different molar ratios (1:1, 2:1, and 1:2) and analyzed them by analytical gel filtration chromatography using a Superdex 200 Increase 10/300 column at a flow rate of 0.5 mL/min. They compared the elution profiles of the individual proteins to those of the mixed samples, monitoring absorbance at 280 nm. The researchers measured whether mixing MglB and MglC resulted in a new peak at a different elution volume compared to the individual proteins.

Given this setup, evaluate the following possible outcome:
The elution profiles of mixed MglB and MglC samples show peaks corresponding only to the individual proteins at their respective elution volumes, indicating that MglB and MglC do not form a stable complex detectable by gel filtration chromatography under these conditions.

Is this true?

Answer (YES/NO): NO